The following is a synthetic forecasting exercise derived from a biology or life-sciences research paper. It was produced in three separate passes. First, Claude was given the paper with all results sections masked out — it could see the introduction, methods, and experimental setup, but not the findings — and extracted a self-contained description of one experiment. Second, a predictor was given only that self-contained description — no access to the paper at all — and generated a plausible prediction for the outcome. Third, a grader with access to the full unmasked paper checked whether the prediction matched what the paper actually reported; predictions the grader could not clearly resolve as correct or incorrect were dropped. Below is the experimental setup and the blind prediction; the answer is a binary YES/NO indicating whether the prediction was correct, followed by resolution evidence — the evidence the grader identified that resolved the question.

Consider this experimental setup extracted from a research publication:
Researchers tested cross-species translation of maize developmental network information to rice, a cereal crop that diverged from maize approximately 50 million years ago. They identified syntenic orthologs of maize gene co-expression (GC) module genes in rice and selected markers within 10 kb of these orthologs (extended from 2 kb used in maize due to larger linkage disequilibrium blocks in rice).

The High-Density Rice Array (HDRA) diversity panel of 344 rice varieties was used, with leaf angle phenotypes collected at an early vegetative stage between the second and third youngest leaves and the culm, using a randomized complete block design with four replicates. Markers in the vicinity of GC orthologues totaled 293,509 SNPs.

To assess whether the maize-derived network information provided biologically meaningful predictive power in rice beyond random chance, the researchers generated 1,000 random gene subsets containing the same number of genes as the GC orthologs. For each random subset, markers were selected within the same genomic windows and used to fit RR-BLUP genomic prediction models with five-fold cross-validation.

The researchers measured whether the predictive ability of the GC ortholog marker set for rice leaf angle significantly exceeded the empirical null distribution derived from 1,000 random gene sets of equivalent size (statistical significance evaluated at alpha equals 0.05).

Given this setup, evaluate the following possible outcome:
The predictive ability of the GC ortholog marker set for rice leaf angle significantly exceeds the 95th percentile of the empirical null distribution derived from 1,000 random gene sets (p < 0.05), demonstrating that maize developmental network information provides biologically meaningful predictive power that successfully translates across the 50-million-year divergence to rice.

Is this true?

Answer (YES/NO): NO